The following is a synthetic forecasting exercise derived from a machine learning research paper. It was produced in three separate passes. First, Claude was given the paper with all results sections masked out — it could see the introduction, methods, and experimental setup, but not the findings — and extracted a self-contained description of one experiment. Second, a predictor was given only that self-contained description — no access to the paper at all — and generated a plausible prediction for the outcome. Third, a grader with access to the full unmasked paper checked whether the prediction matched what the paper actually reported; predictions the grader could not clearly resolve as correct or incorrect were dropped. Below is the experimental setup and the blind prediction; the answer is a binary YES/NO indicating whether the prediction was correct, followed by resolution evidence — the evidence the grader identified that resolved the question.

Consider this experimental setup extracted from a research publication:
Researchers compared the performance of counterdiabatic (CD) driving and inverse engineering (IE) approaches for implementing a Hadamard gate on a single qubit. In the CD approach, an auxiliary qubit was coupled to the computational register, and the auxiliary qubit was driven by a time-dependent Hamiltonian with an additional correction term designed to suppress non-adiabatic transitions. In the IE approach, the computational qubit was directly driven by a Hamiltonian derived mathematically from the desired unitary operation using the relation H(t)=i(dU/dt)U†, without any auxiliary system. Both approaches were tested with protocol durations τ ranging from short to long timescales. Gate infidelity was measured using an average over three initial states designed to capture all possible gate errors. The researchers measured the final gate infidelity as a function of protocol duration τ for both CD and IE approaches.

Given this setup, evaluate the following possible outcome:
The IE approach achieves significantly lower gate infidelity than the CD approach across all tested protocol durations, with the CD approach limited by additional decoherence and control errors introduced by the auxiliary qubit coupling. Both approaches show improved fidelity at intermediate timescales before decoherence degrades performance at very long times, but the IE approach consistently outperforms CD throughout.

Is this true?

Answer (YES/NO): NO